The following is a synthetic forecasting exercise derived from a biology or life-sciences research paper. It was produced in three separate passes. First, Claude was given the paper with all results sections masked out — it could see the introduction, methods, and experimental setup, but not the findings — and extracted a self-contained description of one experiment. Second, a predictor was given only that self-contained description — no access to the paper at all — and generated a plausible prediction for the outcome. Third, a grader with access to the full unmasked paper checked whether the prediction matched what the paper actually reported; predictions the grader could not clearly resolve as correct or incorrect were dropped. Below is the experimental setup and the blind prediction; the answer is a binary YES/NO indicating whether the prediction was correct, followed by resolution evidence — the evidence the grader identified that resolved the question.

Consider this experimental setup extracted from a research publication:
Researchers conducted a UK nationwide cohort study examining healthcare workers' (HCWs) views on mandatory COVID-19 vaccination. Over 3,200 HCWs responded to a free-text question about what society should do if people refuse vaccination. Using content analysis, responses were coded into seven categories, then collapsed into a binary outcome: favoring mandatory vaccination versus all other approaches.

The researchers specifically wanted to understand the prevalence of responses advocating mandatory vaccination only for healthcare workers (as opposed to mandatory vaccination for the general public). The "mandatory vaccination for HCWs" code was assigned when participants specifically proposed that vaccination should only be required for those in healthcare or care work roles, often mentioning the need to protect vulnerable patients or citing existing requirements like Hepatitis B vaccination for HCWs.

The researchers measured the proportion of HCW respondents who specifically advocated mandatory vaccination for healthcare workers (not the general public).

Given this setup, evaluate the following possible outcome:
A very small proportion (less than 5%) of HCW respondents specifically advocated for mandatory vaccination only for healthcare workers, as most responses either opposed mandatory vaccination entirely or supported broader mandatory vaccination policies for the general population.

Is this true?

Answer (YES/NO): NO